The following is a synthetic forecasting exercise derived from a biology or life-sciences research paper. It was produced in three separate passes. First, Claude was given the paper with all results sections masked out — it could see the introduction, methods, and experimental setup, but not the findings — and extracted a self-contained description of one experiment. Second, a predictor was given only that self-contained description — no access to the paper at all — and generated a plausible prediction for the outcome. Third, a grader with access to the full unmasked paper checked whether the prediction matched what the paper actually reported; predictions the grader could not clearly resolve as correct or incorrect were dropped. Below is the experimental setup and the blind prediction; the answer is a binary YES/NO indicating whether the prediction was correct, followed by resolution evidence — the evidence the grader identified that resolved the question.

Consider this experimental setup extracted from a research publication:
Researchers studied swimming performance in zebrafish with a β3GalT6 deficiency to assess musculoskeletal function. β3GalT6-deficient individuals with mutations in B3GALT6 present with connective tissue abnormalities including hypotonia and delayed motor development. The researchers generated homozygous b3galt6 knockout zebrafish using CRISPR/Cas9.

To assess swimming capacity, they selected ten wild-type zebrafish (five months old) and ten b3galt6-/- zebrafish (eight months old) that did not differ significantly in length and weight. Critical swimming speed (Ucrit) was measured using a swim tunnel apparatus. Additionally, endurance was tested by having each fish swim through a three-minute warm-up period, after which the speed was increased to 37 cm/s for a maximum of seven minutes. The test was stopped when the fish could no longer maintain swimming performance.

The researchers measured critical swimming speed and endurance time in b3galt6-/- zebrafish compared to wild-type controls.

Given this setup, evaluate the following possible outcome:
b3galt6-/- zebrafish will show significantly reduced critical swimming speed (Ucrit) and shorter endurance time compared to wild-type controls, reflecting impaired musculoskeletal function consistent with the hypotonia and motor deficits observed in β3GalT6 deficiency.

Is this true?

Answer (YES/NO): YES